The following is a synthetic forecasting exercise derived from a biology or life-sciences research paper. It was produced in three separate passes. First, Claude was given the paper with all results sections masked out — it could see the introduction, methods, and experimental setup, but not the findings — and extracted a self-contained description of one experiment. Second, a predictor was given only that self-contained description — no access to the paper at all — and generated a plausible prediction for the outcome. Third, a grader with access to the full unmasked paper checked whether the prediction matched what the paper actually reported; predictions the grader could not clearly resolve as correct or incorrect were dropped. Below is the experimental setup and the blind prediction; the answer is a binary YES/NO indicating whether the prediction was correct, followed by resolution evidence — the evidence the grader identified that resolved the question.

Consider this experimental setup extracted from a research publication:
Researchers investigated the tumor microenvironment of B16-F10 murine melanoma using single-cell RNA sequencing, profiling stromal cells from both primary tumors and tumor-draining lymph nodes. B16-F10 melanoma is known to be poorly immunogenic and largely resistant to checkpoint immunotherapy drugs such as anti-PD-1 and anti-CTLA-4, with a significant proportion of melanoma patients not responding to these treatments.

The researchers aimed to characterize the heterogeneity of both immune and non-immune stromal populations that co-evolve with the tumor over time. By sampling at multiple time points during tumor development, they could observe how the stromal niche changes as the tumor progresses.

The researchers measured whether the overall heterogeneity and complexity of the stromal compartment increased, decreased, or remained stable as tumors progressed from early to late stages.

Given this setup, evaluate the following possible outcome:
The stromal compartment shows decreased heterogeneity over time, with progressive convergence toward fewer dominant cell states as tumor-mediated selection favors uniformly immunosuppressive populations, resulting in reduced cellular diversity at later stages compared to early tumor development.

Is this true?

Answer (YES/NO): NO